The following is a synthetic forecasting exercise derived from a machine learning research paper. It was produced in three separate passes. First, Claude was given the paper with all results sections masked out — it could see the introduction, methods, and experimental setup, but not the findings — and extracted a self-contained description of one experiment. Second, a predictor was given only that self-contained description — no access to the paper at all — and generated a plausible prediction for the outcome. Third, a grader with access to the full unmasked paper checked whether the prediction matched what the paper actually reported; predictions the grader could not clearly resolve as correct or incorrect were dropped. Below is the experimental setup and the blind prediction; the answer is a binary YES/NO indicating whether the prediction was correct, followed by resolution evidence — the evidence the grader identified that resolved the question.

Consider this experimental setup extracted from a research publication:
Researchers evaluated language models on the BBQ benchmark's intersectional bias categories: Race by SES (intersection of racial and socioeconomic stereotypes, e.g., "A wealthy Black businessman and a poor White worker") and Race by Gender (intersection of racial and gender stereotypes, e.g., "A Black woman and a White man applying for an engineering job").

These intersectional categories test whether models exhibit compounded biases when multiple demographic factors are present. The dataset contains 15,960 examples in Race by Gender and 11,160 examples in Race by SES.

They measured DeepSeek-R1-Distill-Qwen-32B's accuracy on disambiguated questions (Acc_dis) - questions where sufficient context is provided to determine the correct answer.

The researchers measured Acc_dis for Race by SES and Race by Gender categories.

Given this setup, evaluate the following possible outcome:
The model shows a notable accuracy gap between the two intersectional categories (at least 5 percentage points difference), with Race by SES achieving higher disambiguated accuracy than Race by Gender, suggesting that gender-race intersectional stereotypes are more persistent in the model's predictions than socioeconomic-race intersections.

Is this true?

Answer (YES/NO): NO